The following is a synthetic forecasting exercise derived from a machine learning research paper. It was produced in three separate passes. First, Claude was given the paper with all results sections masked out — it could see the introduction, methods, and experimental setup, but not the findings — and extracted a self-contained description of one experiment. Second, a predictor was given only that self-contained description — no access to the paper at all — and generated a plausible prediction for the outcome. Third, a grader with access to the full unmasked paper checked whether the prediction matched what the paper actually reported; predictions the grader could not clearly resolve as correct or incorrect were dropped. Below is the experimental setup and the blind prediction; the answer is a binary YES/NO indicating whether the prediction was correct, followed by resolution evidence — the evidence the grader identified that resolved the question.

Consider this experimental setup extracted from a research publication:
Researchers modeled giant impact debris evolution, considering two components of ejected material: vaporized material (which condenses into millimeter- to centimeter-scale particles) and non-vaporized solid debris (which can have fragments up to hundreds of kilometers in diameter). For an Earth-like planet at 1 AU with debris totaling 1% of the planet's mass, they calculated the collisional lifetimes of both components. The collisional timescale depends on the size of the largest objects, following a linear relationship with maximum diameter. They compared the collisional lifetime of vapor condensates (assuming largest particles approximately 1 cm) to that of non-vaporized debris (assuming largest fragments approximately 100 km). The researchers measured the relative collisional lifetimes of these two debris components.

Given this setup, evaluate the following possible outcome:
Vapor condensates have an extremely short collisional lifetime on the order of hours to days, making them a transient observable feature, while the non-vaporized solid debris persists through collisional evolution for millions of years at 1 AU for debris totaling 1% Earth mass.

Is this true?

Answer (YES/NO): NO